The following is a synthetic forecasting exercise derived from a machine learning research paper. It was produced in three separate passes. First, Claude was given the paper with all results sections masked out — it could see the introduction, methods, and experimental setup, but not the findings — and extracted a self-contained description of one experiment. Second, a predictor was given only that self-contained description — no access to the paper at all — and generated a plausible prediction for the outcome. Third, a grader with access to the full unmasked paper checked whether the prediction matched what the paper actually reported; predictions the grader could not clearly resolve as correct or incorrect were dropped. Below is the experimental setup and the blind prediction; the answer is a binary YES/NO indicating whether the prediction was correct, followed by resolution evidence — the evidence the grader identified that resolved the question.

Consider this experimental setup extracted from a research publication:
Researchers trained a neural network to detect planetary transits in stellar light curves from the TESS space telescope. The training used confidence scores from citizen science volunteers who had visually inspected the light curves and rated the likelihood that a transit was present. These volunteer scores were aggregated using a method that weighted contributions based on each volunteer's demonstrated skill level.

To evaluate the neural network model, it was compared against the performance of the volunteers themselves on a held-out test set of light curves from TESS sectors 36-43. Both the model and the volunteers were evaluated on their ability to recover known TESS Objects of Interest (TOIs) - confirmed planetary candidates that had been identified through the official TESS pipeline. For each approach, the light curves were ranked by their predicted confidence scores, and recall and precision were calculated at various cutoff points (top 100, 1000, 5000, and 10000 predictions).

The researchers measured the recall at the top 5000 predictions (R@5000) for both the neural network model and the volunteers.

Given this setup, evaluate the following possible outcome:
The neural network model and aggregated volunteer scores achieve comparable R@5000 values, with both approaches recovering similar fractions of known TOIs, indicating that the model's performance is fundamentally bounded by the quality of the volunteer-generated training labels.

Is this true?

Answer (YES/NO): YES